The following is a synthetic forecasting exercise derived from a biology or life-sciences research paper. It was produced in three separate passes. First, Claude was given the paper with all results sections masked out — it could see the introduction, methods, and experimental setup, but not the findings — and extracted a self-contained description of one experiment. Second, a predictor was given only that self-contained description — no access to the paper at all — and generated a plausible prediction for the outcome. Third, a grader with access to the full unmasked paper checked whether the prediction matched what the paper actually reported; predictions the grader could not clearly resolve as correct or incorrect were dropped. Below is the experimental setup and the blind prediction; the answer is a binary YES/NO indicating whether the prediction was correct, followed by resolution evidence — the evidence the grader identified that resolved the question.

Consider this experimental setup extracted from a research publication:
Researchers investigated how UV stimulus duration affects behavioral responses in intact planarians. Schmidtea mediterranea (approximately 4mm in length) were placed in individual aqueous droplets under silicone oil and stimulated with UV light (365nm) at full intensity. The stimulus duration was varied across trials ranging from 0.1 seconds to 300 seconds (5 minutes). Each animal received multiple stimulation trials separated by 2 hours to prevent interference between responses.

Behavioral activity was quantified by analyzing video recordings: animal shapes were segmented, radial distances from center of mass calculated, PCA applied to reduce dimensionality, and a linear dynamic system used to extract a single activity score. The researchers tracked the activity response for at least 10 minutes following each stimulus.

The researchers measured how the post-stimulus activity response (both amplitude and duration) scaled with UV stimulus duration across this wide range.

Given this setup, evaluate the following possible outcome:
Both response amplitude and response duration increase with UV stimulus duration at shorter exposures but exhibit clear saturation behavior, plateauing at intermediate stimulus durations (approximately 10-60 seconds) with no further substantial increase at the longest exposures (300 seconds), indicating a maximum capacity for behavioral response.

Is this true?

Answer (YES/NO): NO